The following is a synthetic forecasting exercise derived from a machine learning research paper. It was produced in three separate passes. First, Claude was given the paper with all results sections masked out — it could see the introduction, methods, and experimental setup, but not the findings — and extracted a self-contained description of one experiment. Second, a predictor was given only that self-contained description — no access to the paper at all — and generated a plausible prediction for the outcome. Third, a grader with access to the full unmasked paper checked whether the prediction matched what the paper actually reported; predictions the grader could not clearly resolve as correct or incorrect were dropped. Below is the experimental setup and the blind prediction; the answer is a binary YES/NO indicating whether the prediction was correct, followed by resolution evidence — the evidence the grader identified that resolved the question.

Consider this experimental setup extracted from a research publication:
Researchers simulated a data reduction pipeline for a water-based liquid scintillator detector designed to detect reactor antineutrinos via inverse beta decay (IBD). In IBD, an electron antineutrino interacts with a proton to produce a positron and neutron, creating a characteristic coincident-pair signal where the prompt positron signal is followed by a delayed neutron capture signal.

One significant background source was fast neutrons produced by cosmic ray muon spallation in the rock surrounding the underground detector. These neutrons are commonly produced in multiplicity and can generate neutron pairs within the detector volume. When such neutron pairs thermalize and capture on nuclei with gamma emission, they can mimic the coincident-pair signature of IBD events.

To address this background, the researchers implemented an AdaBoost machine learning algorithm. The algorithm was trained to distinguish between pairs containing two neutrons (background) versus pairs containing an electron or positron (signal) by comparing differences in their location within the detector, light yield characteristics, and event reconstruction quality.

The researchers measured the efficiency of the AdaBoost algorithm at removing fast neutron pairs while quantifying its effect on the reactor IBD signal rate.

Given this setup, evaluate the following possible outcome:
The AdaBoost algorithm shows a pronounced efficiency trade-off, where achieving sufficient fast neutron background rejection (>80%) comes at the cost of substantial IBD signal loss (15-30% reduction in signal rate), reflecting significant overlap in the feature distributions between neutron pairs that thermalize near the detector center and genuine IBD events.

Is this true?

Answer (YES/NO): NO